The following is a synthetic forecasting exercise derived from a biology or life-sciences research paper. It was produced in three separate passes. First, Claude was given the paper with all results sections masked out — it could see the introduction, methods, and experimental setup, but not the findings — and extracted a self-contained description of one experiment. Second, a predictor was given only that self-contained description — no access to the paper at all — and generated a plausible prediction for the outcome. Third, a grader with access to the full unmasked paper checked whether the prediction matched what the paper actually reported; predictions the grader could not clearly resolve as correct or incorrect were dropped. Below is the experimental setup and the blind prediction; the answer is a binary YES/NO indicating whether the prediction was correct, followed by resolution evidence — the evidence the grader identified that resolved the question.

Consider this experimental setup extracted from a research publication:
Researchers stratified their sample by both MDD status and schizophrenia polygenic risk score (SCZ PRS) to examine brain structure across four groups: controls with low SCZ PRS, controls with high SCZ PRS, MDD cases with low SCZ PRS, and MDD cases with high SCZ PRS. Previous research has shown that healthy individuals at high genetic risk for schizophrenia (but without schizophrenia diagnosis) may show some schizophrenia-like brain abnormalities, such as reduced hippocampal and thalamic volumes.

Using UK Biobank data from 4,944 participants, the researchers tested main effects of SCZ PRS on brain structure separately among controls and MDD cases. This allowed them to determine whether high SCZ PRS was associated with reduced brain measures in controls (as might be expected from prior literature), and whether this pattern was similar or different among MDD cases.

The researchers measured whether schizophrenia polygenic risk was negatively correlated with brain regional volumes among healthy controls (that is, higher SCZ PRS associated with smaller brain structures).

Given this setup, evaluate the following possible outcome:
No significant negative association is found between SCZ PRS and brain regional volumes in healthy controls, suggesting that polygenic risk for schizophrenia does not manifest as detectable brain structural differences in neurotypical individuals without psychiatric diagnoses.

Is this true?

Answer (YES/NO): NO